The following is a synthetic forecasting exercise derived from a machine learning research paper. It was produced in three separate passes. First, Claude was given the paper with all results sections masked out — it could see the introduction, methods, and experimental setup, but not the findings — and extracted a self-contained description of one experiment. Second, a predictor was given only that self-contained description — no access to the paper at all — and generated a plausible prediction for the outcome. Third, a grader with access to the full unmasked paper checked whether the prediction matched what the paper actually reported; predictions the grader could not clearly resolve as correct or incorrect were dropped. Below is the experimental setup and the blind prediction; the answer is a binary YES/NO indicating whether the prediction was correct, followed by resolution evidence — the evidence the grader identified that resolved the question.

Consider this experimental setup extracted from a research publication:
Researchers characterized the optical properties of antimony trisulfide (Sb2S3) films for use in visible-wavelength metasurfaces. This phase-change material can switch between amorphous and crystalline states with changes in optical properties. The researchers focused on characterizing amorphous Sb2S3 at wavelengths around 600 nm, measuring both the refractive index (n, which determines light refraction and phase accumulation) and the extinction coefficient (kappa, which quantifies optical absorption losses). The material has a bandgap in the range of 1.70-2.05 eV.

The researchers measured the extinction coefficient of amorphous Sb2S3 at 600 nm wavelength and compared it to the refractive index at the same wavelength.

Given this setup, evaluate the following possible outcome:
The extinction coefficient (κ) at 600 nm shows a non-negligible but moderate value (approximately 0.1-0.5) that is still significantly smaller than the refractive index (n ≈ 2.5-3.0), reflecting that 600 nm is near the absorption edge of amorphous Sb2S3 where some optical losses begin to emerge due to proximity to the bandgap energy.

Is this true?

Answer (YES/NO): NO